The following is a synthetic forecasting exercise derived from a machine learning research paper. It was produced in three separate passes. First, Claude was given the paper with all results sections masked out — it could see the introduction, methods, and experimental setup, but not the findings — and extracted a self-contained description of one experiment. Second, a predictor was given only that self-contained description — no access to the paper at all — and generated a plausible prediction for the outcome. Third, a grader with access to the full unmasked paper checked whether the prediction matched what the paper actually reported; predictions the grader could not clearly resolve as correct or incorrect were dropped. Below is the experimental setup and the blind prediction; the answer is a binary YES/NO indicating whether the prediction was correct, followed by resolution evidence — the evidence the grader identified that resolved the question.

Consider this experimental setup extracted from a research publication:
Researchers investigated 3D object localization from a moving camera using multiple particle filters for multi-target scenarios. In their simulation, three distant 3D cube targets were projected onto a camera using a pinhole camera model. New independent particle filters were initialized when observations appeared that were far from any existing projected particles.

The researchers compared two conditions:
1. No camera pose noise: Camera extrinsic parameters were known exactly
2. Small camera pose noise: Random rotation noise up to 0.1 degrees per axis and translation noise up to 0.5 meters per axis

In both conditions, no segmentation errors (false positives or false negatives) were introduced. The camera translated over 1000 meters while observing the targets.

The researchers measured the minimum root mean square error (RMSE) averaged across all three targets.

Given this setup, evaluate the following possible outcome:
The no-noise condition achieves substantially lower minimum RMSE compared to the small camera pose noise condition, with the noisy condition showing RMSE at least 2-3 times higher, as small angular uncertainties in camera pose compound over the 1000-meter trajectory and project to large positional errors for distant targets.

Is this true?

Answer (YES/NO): NO